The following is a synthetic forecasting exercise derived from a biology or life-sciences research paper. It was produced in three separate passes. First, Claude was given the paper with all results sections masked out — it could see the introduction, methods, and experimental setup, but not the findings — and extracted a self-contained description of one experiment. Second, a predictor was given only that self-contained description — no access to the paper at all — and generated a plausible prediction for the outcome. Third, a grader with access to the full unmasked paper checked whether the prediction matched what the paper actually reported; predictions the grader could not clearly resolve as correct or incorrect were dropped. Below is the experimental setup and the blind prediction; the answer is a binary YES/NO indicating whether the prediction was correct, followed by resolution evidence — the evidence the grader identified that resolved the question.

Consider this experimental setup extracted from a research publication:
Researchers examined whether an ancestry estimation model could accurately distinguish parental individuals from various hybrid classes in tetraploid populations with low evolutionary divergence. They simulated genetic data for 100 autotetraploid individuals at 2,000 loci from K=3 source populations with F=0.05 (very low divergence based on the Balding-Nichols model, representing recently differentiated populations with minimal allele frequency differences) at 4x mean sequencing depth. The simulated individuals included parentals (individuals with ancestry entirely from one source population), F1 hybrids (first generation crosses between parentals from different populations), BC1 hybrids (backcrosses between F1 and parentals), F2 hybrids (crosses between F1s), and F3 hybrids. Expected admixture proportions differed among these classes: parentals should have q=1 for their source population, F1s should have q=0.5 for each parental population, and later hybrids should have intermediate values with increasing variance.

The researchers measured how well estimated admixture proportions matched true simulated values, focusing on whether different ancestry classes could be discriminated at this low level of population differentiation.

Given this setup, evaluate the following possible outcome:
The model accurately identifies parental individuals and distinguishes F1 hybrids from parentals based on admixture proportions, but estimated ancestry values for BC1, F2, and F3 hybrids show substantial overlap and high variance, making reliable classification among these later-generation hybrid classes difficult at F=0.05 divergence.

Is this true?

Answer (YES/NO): NO